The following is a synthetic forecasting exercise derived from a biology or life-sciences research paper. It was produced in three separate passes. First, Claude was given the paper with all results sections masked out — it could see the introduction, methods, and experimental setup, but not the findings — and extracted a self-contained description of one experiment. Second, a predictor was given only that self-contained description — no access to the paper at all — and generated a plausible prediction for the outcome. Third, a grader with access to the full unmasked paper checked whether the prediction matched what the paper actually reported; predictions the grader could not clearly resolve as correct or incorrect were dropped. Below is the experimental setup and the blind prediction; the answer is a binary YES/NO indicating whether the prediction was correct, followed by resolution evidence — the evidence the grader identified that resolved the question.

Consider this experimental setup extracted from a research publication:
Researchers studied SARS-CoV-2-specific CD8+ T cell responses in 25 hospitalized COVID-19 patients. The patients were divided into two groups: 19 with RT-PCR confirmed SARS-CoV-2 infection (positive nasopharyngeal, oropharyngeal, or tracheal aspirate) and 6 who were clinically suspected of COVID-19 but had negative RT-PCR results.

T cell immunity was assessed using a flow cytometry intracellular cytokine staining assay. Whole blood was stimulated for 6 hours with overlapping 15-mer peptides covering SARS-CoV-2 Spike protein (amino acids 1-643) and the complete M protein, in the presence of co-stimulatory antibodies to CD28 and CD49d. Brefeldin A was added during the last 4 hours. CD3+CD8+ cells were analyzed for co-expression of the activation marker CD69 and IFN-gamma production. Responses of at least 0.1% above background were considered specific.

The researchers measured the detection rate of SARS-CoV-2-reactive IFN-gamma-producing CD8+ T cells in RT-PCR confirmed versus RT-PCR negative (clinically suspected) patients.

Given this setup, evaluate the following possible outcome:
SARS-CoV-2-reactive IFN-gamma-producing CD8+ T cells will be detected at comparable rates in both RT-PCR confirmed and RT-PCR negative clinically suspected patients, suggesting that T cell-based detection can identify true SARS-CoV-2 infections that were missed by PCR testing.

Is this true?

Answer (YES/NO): NO